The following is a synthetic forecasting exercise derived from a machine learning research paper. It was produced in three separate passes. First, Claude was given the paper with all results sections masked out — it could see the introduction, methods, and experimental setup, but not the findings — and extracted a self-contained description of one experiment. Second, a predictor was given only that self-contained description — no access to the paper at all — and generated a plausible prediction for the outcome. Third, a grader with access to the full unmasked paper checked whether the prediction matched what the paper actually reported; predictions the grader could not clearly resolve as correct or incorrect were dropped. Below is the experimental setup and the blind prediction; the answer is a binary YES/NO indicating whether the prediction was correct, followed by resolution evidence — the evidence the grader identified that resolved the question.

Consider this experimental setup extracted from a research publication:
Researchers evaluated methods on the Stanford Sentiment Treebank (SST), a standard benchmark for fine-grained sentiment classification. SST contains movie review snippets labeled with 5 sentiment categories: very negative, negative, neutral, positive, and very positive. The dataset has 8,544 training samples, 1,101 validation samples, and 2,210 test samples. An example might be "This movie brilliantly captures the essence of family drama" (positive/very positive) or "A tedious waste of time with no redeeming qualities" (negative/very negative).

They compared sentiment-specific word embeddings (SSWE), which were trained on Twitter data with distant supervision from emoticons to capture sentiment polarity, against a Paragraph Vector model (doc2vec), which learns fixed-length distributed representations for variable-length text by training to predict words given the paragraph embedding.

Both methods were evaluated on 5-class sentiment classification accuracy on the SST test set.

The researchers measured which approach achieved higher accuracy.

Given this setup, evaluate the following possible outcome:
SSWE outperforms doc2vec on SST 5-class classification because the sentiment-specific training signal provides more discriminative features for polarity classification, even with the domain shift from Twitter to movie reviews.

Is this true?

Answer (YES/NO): NO